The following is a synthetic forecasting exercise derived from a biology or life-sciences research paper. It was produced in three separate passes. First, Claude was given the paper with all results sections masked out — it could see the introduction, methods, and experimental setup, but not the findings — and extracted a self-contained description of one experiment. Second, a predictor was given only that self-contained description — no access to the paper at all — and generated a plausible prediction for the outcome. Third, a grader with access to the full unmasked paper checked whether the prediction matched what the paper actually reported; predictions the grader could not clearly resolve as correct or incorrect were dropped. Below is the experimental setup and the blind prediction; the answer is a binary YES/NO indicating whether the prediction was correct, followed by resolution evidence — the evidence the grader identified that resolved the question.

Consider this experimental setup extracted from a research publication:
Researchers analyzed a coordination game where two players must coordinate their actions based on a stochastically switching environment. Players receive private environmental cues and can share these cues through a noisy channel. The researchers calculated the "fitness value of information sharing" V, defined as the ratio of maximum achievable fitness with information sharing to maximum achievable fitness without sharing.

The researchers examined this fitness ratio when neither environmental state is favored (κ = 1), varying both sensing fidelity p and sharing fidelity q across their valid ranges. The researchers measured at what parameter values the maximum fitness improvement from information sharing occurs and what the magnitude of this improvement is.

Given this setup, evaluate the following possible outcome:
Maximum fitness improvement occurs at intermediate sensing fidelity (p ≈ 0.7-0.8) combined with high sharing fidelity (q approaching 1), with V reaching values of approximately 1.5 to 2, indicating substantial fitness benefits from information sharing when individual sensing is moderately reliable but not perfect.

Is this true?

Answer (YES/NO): NO